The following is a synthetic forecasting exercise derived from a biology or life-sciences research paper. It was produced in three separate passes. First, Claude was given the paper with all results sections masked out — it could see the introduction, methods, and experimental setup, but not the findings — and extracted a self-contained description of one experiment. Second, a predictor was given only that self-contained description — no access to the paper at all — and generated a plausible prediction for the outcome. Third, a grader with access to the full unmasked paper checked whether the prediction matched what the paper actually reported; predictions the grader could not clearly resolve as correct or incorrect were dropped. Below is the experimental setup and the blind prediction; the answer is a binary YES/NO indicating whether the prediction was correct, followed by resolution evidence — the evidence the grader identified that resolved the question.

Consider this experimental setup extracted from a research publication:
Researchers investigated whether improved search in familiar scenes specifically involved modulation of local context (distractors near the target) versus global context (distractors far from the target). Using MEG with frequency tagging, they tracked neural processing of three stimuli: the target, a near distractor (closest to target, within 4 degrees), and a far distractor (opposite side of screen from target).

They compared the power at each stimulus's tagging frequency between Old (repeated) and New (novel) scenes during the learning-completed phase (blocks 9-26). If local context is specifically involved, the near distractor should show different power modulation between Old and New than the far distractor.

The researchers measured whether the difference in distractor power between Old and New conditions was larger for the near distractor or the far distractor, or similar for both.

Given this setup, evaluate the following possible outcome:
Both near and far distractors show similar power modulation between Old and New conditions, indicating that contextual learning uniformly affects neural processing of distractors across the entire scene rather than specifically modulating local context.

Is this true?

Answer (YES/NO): NO